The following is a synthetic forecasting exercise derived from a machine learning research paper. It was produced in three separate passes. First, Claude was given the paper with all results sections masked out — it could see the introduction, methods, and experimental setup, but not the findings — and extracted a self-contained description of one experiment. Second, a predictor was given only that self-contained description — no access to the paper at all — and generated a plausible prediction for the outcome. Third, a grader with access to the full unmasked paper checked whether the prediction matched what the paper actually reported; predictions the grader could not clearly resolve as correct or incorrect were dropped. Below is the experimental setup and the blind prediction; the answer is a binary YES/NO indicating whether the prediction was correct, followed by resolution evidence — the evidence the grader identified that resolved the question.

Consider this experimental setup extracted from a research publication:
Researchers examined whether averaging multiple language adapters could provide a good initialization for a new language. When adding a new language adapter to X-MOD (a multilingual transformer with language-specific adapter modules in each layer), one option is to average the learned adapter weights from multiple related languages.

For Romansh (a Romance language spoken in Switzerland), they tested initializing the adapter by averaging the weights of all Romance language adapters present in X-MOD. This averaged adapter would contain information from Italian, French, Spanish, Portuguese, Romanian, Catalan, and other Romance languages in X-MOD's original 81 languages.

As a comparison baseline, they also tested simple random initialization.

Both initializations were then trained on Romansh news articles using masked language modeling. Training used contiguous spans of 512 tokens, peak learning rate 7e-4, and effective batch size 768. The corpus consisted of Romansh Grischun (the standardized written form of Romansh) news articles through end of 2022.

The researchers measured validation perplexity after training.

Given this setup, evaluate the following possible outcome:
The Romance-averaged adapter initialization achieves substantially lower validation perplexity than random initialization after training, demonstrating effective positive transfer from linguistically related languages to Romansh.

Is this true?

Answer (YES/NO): NO